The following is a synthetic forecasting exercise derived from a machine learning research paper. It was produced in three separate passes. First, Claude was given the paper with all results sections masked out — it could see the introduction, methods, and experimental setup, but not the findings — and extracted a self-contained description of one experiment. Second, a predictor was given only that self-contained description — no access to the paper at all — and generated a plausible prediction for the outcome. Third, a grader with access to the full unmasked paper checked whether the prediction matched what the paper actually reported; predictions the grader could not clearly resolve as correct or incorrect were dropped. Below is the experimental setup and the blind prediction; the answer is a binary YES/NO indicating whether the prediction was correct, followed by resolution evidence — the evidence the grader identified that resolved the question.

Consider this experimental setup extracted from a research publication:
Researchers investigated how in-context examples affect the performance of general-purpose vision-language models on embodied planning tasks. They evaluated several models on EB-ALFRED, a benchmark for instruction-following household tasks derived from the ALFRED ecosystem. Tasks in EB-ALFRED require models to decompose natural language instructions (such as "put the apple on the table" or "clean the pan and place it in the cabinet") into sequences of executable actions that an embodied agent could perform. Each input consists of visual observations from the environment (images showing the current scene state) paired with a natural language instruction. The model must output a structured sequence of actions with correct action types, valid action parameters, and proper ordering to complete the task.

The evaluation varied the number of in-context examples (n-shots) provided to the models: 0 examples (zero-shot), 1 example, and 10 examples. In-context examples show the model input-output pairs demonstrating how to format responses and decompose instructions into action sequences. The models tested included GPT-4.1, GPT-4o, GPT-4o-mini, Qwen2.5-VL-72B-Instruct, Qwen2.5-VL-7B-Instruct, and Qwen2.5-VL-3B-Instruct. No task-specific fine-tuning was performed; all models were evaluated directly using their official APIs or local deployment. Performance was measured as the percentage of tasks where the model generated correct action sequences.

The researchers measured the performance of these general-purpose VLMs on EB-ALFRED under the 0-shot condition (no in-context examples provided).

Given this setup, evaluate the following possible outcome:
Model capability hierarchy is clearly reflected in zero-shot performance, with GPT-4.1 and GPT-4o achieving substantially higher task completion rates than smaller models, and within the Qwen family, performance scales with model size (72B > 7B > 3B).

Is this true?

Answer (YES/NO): NO